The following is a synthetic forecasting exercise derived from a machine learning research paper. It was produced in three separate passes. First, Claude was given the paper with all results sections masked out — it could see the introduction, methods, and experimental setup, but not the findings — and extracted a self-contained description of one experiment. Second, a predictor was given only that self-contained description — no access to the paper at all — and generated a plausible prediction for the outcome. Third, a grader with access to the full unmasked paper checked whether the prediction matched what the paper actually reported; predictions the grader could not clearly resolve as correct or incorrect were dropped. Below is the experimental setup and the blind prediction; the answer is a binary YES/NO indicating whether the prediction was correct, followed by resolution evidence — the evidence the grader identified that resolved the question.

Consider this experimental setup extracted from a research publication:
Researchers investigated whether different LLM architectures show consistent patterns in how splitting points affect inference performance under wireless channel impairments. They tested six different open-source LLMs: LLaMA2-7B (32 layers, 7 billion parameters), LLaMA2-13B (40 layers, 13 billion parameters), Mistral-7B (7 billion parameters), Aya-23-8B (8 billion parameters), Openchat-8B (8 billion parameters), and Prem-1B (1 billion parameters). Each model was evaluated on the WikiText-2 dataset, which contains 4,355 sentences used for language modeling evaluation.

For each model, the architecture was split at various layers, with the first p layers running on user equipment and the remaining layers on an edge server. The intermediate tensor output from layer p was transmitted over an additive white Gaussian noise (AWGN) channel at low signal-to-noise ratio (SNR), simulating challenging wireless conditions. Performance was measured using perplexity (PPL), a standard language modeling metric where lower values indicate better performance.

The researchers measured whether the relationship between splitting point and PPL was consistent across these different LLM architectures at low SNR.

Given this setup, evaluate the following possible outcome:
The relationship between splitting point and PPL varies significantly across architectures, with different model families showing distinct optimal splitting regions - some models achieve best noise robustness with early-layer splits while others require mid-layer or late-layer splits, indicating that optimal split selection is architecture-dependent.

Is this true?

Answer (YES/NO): NO